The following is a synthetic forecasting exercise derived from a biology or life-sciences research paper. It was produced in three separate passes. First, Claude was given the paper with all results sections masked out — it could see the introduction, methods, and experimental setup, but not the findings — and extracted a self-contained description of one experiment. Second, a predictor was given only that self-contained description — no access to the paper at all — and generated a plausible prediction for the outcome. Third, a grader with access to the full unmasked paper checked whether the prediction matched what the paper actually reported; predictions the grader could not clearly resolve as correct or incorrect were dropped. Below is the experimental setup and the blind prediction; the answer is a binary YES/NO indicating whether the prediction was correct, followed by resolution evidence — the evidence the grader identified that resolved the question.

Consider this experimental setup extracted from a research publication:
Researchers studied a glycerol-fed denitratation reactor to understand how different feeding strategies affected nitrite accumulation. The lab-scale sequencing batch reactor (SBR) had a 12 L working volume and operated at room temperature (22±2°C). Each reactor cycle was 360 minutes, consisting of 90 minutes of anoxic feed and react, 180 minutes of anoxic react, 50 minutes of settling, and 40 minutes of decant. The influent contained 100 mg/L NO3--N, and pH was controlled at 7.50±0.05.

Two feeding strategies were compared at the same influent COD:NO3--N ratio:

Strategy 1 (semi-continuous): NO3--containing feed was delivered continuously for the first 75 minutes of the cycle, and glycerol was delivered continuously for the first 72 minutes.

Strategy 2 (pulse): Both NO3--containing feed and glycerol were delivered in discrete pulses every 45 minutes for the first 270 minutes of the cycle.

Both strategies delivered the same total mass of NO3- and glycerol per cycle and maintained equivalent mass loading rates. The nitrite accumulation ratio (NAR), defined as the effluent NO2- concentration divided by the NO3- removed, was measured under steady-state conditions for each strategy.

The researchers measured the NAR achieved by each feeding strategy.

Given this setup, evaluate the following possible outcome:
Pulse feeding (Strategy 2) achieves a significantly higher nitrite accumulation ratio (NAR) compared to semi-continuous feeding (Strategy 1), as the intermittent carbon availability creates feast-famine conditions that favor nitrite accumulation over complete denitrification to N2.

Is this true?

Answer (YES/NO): YES